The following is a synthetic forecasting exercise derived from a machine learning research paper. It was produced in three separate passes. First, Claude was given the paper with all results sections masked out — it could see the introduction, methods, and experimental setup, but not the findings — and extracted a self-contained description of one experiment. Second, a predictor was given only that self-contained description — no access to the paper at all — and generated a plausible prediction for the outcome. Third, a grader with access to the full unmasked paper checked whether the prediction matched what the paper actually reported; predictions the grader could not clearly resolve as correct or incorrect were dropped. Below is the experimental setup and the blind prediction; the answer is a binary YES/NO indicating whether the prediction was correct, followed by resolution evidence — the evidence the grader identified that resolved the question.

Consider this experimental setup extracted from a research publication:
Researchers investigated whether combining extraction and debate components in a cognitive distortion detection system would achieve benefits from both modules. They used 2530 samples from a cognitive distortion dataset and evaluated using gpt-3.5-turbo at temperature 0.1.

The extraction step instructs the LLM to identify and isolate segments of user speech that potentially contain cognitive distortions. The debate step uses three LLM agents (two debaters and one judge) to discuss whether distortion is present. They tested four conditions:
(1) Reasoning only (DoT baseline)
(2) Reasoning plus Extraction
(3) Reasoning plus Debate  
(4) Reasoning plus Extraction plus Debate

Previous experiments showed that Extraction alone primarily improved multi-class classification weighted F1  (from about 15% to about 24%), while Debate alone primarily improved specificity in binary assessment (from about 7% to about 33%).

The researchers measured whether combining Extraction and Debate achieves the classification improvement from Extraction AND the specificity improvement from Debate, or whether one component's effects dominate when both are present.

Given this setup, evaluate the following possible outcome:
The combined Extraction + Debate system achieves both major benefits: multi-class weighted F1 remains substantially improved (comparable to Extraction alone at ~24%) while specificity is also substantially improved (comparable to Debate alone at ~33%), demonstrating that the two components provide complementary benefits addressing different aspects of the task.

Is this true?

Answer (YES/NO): NO